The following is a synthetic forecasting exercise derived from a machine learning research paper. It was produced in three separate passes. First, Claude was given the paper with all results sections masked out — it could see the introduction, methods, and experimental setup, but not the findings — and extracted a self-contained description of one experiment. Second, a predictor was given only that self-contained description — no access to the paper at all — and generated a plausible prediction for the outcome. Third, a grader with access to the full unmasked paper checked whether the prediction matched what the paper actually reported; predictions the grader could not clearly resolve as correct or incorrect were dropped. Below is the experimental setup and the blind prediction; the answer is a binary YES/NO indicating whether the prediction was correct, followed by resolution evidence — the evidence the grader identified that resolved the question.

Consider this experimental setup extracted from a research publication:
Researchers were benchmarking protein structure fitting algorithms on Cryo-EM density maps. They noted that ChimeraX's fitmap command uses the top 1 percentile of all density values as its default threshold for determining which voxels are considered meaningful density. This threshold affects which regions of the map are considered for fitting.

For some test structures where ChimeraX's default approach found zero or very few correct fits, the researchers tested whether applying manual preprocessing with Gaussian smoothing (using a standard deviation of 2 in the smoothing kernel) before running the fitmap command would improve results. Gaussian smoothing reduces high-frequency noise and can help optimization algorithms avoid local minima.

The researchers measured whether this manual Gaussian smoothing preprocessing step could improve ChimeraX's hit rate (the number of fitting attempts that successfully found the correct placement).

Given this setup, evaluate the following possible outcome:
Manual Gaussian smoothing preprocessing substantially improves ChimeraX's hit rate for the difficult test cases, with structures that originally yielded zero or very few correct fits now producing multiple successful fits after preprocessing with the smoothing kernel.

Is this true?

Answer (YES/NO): NO